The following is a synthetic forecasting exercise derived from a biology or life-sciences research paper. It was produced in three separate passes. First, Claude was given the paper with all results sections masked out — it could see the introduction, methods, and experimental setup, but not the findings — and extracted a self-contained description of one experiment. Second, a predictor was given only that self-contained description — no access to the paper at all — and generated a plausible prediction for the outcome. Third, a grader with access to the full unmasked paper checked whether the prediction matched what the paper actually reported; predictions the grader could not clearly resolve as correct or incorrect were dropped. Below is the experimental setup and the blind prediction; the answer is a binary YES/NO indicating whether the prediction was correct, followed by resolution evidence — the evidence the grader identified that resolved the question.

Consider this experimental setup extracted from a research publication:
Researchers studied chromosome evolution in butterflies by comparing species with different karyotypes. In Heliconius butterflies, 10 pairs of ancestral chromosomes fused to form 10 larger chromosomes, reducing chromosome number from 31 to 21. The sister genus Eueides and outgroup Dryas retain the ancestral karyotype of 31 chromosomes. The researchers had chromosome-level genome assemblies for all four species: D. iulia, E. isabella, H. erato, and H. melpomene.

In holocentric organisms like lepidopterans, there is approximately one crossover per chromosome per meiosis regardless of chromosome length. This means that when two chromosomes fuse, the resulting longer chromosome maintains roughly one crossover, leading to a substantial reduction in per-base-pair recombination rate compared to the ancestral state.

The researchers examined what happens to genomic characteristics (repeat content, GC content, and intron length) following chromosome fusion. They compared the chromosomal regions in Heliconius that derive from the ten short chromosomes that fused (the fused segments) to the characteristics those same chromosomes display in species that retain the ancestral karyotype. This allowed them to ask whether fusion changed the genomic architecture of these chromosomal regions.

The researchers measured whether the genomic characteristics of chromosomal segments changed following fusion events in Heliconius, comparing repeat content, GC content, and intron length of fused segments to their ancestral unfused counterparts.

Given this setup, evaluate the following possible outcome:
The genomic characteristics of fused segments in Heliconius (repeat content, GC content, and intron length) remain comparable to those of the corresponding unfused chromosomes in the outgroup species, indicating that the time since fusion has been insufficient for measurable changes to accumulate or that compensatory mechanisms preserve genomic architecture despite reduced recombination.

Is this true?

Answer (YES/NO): NO